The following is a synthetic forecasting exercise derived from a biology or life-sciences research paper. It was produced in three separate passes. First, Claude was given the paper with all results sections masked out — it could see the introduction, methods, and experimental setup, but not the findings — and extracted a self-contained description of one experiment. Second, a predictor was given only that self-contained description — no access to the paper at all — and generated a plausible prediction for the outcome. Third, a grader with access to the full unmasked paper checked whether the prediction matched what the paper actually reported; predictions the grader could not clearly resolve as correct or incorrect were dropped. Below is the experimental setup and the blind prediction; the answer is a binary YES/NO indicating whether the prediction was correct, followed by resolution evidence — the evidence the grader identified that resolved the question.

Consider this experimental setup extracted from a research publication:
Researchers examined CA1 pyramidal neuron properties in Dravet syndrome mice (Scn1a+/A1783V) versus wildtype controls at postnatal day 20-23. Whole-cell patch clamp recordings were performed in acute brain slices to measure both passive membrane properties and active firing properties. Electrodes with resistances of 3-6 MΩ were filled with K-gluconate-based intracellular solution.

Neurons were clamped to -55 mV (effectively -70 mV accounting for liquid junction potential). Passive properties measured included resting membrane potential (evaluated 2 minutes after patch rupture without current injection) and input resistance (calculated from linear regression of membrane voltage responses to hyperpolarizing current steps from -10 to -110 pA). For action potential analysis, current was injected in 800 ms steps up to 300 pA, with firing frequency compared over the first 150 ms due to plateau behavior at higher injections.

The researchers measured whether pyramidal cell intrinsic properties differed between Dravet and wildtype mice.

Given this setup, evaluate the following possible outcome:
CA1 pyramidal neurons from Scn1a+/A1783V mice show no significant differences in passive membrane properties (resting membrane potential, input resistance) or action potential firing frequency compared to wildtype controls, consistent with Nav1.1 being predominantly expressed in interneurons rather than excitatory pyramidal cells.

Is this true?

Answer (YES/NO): NO